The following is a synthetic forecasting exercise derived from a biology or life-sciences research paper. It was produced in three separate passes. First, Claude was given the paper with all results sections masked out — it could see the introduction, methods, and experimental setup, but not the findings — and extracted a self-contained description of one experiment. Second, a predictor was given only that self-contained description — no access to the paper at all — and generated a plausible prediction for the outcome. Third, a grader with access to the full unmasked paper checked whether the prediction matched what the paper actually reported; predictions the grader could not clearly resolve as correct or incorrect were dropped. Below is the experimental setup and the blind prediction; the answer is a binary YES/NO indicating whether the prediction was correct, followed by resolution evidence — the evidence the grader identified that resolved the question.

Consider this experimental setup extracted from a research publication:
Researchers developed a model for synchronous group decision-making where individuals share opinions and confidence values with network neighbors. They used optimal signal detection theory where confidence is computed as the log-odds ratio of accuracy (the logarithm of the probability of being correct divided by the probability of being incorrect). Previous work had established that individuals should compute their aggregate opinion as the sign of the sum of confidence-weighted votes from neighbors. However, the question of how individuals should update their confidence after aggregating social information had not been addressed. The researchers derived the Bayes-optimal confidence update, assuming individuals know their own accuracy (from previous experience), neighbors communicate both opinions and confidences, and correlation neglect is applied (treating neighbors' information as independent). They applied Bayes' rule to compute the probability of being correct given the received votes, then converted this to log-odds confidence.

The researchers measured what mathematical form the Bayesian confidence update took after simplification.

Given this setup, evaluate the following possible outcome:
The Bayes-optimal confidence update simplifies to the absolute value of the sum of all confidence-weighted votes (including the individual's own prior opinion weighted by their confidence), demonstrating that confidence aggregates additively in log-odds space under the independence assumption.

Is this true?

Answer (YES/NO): YES